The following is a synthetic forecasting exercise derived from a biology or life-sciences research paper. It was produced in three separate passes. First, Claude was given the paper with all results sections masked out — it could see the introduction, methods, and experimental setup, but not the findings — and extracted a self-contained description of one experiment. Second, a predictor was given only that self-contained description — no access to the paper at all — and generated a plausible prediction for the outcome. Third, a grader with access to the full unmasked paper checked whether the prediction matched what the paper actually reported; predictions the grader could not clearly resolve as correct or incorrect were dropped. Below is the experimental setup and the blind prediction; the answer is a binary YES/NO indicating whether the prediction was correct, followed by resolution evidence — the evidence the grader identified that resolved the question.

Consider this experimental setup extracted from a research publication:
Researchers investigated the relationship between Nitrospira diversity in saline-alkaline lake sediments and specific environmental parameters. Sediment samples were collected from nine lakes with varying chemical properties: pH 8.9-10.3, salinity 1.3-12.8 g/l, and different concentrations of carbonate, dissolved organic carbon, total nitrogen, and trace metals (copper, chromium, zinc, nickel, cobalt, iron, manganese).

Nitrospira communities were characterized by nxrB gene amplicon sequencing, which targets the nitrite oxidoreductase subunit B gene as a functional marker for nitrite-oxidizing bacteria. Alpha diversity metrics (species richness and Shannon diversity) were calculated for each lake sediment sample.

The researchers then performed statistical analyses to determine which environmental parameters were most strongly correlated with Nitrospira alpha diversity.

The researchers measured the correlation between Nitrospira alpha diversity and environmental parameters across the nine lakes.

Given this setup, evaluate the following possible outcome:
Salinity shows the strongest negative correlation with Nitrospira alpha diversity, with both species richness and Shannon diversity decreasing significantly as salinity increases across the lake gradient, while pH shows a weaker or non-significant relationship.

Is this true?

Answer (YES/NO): NO